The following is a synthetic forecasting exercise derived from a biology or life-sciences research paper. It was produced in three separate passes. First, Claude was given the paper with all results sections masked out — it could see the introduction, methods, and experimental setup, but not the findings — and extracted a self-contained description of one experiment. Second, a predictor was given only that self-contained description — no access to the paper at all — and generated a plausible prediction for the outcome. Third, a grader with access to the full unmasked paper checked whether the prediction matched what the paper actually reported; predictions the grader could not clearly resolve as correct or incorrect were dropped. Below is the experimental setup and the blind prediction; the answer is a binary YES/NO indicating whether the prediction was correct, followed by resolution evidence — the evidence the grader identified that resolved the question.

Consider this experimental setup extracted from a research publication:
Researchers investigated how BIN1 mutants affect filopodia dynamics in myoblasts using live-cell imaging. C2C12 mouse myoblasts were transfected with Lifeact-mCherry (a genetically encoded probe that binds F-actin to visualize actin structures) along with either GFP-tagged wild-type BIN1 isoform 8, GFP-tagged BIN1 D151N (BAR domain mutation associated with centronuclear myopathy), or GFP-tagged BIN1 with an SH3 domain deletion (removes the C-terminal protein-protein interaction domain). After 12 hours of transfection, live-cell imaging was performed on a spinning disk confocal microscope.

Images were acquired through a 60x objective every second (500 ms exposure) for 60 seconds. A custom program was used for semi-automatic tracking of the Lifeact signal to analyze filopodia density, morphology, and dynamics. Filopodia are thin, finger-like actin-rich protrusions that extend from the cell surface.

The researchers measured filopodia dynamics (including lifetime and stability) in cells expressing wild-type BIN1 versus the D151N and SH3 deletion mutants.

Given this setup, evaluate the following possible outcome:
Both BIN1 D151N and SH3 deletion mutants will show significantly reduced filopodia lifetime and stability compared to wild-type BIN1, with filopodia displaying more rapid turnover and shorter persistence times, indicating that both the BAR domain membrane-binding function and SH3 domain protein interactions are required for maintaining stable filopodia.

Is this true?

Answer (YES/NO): NO